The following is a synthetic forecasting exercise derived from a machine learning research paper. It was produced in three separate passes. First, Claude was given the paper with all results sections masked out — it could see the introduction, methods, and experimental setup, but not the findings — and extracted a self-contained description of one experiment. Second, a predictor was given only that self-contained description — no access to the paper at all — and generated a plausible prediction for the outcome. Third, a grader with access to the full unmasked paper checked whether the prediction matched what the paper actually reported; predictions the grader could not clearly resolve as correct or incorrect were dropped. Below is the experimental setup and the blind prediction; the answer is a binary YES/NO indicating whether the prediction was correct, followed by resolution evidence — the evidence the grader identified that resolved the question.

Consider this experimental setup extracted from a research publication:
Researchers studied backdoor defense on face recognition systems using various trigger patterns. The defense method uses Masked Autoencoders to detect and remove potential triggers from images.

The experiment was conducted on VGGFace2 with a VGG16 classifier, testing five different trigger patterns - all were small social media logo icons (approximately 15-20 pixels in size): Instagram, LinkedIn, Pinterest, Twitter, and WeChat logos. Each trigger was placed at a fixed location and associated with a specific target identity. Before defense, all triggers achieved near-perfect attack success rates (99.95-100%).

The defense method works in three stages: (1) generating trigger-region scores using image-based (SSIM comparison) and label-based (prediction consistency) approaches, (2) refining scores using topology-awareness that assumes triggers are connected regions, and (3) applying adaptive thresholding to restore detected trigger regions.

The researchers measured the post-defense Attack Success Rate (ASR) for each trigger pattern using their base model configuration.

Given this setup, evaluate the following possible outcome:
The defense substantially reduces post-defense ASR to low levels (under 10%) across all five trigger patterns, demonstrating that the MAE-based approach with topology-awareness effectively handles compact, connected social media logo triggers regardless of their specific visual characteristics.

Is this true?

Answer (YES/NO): NO